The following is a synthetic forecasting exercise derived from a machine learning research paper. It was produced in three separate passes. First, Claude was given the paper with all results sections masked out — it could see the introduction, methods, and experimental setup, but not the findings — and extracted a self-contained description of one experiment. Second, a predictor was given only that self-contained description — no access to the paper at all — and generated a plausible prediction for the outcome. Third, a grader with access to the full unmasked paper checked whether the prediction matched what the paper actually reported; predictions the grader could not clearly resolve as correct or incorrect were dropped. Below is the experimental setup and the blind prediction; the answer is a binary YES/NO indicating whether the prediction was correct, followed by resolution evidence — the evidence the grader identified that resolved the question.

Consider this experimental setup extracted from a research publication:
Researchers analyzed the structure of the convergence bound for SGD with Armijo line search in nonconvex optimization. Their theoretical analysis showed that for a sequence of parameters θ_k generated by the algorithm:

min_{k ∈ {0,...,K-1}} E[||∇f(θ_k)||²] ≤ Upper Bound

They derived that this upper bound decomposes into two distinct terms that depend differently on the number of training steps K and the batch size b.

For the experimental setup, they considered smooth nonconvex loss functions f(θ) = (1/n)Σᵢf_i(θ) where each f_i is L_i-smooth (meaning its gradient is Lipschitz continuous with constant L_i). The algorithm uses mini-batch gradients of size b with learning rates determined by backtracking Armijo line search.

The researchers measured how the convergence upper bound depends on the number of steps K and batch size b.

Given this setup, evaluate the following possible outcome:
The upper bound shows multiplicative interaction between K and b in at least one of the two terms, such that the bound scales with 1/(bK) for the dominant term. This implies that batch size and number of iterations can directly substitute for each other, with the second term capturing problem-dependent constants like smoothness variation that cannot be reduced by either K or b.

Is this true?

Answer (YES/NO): NO